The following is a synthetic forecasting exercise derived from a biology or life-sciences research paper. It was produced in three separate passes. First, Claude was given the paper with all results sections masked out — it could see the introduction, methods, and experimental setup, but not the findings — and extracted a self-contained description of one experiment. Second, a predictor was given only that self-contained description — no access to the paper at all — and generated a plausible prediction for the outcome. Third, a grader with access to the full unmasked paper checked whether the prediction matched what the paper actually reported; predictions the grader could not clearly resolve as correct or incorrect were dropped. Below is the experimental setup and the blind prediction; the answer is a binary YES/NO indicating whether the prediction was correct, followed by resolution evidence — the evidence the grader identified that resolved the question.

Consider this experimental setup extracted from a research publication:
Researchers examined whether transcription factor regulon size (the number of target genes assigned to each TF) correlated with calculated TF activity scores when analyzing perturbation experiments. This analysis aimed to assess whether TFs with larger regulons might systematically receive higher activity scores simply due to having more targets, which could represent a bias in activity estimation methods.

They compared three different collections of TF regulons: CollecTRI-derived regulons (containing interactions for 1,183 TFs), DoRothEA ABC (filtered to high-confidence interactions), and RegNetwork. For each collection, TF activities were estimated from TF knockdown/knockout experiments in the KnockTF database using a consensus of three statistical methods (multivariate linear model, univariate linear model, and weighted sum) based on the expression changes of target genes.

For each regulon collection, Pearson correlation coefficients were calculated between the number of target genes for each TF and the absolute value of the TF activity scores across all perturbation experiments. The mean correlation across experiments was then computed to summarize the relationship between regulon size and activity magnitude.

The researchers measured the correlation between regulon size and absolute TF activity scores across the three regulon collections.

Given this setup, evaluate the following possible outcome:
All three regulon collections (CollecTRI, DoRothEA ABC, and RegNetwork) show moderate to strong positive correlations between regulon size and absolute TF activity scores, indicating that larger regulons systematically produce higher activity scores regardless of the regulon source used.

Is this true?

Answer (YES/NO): NO